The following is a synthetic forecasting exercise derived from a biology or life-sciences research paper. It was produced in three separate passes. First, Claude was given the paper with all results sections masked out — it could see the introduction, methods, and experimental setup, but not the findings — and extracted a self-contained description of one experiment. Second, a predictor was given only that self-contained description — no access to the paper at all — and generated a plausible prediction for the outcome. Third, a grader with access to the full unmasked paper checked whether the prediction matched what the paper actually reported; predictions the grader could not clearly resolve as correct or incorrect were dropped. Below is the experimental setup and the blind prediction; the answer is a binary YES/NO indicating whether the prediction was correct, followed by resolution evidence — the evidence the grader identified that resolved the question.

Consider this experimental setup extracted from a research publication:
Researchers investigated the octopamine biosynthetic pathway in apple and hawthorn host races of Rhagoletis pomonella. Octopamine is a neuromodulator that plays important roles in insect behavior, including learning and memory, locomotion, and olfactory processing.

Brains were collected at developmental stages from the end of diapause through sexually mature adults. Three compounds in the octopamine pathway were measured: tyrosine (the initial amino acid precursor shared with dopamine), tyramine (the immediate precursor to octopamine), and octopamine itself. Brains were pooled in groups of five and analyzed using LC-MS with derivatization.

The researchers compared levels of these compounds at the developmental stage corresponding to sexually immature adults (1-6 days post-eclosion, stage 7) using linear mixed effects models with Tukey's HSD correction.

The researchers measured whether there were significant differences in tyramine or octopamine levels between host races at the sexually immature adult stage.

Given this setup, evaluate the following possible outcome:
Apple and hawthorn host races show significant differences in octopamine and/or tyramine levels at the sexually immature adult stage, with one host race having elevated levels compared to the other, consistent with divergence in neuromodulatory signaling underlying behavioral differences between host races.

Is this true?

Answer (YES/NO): NO